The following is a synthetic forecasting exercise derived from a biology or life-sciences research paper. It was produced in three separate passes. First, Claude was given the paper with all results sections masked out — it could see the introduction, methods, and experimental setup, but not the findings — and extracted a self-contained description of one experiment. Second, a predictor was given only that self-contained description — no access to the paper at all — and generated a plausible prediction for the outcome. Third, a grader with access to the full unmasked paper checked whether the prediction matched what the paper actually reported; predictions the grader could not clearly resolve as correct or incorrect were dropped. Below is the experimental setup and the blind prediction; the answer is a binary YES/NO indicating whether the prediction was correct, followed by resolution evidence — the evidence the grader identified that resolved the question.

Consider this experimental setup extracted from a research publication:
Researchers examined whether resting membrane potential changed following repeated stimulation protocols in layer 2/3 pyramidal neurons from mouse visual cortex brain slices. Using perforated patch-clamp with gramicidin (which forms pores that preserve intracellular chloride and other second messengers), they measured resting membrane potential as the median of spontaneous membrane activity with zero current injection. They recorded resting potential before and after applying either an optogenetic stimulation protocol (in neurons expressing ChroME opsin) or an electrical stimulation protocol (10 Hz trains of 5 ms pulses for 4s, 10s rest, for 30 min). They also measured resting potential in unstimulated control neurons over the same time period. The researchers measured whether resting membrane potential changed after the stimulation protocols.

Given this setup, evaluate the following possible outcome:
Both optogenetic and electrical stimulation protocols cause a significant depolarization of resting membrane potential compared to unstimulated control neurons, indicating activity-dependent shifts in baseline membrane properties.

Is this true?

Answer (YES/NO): NO